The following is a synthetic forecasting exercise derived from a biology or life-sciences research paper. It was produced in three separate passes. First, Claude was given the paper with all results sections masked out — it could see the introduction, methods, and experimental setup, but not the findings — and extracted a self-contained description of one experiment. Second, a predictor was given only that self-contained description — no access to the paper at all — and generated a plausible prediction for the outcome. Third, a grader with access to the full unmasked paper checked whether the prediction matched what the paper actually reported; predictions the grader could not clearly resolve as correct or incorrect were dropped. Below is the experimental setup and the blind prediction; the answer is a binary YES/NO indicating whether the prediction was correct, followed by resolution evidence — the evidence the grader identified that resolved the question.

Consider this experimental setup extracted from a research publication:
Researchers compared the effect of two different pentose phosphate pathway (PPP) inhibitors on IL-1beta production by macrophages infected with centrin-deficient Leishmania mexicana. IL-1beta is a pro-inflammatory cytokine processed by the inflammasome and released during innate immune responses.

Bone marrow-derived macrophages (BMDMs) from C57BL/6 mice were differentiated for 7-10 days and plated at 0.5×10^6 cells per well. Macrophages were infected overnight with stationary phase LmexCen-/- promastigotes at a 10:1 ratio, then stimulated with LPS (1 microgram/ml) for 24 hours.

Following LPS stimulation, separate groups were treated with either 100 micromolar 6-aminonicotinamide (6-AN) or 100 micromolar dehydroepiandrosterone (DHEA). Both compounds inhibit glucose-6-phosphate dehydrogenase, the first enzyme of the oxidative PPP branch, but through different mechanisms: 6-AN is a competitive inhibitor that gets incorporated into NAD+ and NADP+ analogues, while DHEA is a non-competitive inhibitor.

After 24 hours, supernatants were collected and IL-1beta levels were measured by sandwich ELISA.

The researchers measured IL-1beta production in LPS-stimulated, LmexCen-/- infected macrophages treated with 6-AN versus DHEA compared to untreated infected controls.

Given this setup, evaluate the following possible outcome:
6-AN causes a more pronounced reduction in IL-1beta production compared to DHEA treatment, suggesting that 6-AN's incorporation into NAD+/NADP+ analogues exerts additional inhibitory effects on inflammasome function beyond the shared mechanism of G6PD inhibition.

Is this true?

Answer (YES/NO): NO